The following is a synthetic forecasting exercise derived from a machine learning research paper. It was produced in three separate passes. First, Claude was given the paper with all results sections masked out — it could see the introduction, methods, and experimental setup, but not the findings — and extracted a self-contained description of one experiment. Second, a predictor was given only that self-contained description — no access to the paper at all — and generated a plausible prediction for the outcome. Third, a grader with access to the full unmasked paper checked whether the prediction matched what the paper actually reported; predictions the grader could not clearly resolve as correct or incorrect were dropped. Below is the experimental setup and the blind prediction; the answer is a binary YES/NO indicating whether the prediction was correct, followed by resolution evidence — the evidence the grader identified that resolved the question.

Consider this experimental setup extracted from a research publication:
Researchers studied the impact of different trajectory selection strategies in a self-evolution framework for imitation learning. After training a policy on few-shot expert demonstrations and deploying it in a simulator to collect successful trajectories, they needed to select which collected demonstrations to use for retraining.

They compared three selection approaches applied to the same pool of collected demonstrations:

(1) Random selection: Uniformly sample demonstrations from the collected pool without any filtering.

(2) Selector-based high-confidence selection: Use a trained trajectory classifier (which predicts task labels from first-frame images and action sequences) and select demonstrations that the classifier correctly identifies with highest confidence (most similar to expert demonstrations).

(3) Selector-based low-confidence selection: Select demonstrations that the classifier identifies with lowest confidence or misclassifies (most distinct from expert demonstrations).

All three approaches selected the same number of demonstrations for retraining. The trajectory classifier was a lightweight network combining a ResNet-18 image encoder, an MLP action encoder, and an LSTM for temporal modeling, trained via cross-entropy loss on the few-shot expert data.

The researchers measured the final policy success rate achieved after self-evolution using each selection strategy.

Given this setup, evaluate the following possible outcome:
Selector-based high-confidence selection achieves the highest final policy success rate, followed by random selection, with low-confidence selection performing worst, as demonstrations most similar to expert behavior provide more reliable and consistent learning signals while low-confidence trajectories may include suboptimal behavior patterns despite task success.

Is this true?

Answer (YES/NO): NO